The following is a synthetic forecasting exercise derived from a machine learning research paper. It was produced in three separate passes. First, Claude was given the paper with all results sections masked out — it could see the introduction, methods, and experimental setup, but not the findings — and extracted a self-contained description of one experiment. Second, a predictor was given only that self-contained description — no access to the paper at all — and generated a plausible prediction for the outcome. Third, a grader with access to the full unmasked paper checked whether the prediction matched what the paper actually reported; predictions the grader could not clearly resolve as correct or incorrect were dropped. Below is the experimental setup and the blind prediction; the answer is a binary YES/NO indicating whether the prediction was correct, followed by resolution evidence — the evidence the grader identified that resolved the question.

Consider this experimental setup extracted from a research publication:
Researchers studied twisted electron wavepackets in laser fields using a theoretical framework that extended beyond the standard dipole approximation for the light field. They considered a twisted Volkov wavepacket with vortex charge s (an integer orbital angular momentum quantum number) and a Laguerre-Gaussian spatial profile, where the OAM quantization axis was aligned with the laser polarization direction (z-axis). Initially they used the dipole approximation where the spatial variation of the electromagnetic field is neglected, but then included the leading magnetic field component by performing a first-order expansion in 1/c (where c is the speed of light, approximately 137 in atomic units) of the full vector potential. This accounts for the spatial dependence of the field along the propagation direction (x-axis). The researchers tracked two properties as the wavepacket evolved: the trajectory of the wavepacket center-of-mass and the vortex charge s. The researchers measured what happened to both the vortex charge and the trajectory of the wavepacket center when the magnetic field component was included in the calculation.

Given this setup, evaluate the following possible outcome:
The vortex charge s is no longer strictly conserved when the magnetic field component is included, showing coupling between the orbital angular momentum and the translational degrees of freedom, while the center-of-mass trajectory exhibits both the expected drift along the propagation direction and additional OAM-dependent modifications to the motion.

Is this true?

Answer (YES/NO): NO